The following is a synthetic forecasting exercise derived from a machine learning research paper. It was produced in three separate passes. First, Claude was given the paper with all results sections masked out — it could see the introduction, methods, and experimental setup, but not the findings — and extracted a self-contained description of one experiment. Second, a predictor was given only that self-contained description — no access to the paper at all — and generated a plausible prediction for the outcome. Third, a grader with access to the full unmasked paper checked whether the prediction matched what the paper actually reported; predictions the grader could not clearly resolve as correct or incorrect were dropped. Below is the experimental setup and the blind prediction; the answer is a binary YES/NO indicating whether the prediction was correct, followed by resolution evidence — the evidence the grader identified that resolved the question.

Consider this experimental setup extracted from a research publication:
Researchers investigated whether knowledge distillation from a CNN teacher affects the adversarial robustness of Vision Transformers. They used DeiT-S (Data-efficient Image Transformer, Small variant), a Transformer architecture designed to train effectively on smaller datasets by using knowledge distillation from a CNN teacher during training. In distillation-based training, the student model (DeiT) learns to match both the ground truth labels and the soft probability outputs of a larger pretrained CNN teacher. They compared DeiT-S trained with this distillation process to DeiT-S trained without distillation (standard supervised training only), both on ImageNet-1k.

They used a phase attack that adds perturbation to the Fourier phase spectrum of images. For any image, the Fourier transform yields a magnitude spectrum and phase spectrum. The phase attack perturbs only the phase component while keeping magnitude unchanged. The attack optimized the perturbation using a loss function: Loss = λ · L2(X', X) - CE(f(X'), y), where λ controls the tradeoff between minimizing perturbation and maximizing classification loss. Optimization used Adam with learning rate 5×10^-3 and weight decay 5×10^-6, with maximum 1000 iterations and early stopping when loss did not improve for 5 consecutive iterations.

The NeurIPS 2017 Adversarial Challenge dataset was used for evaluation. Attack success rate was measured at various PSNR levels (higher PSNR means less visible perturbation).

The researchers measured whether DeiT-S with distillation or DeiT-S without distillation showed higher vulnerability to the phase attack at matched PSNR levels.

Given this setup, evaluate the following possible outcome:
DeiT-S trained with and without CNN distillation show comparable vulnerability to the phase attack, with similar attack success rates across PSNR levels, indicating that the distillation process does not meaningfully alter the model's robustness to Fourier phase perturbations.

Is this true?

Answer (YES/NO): NO